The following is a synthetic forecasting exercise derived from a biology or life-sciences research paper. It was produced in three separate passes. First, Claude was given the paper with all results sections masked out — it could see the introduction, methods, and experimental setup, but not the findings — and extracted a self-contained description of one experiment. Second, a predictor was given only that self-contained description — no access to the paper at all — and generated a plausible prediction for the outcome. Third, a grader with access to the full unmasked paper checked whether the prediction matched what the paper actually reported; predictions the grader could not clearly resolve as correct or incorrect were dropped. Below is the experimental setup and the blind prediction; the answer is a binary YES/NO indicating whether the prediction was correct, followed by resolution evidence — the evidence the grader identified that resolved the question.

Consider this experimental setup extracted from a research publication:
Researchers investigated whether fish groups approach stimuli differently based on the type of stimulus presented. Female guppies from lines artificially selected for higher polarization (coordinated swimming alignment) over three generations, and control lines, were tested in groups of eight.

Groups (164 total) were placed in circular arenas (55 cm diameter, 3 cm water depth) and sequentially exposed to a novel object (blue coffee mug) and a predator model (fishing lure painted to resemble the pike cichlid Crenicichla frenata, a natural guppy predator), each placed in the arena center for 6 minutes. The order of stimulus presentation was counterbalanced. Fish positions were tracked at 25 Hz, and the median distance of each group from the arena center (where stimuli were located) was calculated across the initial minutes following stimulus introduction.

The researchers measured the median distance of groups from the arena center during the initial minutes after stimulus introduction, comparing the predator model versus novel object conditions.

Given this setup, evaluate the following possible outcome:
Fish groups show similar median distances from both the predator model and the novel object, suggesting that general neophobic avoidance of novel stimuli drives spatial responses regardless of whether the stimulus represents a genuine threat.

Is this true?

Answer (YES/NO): NO